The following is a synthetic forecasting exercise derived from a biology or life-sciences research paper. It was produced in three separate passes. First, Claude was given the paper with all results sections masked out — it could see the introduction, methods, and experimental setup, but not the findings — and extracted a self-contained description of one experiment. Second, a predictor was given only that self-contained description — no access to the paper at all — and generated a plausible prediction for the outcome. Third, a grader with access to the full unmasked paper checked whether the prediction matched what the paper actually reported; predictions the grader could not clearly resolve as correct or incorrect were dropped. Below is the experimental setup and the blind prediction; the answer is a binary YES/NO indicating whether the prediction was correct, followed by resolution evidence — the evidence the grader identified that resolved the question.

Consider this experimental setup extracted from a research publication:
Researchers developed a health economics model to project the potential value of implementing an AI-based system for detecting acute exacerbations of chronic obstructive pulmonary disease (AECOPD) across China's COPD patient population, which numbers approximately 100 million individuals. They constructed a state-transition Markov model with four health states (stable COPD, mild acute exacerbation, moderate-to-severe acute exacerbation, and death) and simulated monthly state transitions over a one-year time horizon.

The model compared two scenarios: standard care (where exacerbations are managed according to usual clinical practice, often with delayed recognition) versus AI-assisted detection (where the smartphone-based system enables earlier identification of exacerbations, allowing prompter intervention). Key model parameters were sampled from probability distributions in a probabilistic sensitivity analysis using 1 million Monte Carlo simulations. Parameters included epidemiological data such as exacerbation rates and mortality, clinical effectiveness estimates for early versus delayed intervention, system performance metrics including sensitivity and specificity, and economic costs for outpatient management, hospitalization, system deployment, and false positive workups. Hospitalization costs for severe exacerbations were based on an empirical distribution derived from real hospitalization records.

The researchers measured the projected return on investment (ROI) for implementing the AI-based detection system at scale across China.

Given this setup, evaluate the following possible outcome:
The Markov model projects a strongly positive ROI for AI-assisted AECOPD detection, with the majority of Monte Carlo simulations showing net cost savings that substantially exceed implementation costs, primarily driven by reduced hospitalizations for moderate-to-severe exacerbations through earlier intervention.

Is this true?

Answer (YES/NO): YES